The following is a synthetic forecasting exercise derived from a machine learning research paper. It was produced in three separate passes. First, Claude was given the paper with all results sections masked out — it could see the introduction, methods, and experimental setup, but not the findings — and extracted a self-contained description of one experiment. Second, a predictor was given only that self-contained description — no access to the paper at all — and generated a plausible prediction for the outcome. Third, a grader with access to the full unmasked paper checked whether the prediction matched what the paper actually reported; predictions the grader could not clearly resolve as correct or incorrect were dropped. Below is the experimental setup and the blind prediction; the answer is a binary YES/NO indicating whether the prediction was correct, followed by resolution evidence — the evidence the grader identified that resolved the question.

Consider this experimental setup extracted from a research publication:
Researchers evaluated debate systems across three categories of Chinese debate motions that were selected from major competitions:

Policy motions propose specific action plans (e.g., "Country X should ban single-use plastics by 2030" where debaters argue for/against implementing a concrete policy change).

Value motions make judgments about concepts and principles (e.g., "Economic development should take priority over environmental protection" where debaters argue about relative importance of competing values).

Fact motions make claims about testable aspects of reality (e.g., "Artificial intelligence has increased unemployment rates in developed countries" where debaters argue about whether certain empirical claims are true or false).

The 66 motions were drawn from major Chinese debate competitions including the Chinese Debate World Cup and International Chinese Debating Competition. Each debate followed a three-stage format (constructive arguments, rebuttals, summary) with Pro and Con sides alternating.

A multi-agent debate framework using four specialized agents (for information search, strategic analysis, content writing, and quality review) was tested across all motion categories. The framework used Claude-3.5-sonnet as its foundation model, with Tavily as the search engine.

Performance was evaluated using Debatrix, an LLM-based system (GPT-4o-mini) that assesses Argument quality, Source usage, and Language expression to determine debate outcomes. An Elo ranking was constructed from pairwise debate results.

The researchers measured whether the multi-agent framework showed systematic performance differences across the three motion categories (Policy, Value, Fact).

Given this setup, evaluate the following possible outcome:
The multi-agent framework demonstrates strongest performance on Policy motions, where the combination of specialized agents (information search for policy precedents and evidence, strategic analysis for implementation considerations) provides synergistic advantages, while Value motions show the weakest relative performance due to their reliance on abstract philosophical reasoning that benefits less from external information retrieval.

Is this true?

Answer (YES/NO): YES